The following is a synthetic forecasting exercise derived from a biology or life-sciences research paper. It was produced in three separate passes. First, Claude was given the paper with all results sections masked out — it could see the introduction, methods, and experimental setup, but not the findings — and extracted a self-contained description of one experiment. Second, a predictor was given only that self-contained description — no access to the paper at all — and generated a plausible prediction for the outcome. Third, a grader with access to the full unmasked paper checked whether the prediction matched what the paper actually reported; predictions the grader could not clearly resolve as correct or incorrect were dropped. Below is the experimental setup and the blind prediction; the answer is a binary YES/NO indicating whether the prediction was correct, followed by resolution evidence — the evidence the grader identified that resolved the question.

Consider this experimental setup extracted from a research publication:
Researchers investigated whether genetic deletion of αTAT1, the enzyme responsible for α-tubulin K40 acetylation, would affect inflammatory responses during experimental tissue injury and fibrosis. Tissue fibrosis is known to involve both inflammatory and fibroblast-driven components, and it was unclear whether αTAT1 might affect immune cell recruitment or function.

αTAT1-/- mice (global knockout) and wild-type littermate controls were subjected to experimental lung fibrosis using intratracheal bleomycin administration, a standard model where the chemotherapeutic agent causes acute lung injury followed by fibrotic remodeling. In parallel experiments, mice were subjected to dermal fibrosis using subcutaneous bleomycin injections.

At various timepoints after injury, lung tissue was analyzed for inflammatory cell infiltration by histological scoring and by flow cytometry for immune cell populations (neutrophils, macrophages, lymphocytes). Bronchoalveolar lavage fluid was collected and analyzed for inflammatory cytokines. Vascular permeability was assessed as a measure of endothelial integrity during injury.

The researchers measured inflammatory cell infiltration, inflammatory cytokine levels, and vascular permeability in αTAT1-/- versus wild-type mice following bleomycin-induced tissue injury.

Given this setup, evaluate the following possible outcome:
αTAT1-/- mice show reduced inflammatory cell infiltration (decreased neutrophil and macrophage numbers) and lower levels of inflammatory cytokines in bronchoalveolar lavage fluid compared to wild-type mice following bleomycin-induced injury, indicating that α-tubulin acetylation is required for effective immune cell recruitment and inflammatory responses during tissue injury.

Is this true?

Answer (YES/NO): NO